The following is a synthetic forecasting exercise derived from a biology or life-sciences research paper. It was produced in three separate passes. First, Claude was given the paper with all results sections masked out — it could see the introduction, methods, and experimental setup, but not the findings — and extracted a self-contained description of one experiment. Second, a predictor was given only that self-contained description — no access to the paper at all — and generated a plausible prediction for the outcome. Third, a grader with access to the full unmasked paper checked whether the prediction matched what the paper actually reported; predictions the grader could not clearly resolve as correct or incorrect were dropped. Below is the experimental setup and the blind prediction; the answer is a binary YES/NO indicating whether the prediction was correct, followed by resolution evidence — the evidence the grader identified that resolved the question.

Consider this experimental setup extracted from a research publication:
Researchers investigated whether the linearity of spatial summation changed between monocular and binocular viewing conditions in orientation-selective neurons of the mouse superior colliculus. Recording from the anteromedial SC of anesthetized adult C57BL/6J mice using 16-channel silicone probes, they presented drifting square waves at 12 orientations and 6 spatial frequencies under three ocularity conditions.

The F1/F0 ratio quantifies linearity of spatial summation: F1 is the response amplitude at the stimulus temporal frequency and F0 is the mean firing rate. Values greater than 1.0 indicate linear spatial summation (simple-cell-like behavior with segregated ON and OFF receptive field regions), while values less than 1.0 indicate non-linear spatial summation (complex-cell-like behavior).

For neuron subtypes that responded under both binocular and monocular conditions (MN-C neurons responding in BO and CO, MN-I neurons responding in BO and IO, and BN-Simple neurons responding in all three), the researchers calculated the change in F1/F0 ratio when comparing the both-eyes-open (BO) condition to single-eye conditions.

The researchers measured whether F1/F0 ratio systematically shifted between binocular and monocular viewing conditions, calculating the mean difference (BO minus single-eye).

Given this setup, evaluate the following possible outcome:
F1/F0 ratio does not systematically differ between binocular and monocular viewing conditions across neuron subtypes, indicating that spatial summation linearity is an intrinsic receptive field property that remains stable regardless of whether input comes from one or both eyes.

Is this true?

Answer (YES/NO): NO